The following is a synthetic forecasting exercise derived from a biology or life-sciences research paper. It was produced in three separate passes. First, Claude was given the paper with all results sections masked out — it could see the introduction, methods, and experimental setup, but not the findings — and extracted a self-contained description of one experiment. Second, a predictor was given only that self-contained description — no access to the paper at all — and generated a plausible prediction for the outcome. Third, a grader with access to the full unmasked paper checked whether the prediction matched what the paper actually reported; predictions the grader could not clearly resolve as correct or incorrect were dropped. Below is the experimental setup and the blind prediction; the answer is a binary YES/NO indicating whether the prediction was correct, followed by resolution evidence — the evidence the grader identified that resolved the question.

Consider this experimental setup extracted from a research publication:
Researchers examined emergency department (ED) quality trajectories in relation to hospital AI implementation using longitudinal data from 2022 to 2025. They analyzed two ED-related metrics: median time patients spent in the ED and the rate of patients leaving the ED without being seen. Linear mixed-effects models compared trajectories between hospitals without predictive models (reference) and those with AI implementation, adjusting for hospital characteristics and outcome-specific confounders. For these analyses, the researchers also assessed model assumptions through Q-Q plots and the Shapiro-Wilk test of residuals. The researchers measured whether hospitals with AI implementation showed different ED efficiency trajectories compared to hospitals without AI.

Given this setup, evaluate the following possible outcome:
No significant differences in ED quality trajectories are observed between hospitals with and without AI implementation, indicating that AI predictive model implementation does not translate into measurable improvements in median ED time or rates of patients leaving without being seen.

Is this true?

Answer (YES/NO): NO